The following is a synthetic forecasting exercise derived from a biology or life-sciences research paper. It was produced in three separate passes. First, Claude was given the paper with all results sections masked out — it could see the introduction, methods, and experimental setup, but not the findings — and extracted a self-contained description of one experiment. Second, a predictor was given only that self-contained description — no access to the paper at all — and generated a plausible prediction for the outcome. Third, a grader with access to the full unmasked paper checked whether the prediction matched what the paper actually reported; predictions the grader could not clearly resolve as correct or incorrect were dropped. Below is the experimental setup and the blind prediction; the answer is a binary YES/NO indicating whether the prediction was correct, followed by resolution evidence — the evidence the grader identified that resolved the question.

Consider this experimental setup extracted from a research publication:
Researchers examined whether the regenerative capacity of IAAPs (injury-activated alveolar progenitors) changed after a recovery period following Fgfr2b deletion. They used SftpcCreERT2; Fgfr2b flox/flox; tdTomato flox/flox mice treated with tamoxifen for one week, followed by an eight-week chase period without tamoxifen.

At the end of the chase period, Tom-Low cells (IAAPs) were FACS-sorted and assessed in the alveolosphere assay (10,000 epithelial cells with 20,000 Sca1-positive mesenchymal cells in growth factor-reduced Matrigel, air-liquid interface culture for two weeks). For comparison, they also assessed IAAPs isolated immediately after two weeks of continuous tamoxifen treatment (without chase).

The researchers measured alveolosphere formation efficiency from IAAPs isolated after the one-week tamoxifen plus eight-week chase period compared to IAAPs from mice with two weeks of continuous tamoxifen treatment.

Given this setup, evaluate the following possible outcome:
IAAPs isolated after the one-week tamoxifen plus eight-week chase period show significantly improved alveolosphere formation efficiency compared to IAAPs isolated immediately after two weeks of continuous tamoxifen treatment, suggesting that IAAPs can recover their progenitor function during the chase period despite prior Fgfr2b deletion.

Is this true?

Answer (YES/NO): NO